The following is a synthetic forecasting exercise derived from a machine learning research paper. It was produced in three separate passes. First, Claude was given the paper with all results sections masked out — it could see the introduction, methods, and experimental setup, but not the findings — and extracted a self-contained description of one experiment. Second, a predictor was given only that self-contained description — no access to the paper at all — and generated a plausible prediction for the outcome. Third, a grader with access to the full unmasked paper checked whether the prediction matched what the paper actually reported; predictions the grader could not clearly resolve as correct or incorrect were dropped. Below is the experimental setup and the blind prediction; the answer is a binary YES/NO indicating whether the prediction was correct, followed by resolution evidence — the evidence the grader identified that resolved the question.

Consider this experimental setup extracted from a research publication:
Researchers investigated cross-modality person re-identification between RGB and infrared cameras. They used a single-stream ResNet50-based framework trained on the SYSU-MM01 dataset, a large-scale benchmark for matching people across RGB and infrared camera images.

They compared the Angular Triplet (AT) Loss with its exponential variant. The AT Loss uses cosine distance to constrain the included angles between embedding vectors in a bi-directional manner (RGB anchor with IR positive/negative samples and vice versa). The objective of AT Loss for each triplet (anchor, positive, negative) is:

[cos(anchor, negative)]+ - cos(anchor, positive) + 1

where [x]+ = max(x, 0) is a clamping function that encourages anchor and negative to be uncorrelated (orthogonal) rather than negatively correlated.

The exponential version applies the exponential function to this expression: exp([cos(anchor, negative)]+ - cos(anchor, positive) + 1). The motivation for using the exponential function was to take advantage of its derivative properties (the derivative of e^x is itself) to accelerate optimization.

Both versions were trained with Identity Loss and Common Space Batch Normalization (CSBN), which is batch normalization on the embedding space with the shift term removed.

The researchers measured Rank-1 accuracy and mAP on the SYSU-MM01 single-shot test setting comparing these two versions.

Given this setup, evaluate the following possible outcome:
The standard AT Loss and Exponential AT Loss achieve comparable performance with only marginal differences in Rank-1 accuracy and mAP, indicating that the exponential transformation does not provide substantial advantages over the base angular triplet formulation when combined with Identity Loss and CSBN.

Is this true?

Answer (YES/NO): NO